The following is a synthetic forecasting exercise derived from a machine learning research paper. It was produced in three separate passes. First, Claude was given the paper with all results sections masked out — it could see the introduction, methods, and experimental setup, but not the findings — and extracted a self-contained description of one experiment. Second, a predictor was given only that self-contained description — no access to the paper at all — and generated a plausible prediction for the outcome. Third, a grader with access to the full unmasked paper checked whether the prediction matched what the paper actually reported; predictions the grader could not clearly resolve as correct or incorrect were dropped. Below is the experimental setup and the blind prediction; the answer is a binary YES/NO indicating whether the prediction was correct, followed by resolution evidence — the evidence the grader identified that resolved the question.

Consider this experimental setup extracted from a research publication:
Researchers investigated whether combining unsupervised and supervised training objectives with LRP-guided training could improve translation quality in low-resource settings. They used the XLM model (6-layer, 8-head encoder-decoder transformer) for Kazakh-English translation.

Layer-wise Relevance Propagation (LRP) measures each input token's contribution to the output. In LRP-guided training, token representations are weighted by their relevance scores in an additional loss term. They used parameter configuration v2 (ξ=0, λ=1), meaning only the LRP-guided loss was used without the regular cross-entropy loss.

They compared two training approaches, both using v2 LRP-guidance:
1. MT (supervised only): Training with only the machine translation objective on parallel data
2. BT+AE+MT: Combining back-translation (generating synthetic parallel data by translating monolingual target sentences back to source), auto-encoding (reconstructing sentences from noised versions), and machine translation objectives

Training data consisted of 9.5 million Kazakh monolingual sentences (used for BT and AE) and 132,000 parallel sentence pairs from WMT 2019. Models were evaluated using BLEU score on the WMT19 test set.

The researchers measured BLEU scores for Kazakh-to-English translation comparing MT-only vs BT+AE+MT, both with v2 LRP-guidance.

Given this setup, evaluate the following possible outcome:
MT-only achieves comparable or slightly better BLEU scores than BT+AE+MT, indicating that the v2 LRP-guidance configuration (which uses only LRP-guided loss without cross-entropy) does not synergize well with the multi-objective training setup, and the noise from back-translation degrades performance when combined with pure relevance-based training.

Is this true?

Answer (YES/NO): NO